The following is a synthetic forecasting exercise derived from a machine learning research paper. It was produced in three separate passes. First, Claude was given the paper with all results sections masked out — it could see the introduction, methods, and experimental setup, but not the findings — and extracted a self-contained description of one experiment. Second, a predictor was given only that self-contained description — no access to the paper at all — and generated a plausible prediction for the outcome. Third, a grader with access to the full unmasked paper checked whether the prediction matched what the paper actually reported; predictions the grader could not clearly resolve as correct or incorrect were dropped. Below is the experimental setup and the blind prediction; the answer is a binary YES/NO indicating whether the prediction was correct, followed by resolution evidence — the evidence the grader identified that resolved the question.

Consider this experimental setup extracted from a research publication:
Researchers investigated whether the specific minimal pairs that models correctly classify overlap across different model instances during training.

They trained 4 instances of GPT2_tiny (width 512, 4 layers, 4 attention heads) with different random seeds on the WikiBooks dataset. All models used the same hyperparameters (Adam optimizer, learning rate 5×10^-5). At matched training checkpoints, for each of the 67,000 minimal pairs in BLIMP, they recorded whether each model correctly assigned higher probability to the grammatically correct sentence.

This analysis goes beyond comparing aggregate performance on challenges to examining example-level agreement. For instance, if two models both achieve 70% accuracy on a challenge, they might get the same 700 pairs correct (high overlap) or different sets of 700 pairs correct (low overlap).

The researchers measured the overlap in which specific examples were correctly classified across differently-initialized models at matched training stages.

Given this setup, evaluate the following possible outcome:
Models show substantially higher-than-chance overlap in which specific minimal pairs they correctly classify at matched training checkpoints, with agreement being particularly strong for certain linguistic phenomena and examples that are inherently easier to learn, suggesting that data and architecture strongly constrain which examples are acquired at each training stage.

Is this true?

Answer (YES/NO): NO